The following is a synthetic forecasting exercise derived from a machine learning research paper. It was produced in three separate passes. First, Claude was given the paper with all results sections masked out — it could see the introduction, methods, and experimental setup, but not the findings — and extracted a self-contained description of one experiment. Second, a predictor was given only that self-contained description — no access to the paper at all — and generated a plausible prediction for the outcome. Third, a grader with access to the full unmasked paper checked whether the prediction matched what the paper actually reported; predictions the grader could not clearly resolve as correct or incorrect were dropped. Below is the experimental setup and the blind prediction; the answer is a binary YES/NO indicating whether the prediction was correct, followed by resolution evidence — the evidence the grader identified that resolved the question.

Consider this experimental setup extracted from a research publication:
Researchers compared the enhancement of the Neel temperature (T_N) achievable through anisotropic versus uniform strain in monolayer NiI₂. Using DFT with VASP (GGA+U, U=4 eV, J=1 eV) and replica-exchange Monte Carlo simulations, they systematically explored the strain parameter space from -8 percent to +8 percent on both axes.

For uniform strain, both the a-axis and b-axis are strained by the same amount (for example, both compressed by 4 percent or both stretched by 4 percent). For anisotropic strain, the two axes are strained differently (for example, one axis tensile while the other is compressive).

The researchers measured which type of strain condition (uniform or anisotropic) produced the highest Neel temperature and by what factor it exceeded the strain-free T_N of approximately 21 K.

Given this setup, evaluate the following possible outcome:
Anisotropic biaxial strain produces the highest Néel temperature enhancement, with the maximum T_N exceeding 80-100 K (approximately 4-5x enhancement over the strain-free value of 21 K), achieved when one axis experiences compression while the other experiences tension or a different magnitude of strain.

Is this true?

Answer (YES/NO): YES